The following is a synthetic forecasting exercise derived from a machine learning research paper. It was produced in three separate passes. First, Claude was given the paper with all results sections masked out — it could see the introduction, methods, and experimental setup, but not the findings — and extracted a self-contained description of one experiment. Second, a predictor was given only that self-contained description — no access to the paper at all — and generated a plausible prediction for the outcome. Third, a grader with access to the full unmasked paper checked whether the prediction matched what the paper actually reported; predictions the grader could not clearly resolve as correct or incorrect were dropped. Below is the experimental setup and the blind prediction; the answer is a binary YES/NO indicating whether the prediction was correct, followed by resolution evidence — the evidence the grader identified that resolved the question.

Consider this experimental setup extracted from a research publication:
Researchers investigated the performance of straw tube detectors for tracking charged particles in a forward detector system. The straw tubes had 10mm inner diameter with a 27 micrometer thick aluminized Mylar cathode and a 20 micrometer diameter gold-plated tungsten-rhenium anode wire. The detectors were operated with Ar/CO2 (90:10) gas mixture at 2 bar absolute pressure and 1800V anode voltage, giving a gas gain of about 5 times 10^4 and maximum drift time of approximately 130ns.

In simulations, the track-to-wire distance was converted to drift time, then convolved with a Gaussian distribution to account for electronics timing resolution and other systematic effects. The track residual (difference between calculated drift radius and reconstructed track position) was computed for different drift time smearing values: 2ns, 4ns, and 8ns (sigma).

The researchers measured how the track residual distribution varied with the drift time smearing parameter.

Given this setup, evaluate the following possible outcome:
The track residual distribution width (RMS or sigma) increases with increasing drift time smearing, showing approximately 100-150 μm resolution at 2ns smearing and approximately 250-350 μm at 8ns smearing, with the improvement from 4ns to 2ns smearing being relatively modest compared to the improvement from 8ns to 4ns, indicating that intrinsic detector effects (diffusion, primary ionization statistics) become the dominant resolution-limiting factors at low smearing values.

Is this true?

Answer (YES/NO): NO